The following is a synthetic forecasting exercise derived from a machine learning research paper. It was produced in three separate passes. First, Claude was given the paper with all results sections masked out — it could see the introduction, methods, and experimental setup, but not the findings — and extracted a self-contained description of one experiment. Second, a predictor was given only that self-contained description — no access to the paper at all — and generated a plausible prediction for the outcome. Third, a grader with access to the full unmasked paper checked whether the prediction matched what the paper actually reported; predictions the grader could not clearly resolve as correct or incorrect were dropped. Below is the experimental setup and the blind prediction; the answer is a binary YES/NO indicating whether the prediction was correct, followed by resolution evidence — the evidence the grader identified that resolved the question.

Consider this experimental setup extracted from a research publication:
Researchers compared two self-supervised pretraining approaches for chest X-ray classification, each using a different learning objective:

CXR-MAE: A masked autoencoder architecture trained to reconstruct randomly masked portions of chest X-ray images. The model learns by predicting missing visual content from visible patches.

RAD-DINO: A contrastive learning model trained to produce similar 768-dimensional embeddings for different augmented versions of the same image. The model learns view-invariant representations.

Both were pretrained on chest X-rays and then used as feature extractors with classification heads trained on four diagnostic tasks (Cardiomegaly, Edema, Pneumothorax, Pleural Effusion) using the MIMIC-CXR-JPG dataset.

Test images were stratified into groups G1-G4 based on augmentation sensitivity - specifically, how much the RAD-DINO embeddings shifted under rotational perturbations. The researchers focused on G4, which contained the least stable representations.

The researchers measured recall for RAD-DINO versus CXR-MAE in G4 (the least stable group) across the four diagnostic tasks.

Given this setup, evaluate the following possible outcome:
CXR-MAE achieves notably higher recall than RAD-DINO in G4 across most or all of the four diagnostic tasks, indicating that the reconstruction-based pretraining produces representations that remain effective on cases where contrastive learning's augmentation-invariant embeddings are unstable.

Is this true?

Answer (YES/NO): NO